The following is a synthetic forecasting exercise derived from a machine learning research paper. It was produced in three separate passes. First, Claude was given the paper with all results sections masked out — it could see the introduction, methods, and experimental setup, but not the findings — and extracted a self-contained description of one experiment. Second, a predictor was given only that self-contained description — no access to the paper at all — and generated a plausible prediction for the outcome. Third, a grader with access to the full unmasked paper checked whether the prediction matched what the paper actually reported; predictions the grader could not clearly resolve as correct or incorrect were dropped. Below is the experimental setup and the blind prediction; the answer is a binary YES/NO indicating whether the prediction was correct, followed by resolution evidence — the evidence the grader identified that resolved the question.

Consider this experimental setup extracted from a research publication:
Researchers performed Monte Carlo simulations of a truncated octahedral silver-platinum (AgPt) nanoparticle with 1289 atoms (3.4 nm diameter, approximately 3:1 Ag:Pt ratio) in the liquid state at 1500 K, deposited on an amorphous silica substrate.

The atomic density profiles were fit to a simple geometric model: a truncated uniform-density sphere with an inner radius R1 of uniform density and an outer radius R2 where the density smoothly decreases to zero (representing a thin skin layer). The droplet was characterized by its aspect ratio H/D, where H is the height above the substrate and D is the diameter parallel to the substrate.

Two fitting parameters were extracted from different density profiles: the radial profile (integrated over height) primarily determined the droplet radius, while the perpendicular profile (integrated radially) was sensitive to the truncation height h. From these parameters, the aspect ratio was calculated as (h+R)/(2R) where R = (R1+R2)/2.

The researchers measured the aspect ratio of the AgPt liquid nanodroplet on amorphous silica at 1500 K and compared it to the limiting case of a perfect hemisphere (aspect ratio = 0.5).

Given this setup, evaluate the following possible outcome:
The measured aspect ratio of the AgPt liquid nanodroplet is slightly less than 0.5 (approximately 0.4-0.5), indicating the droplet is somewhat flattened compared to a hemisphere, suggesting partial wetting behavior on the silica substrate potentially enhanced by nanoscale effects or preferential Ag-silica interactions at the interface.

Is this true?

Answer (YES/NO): NO